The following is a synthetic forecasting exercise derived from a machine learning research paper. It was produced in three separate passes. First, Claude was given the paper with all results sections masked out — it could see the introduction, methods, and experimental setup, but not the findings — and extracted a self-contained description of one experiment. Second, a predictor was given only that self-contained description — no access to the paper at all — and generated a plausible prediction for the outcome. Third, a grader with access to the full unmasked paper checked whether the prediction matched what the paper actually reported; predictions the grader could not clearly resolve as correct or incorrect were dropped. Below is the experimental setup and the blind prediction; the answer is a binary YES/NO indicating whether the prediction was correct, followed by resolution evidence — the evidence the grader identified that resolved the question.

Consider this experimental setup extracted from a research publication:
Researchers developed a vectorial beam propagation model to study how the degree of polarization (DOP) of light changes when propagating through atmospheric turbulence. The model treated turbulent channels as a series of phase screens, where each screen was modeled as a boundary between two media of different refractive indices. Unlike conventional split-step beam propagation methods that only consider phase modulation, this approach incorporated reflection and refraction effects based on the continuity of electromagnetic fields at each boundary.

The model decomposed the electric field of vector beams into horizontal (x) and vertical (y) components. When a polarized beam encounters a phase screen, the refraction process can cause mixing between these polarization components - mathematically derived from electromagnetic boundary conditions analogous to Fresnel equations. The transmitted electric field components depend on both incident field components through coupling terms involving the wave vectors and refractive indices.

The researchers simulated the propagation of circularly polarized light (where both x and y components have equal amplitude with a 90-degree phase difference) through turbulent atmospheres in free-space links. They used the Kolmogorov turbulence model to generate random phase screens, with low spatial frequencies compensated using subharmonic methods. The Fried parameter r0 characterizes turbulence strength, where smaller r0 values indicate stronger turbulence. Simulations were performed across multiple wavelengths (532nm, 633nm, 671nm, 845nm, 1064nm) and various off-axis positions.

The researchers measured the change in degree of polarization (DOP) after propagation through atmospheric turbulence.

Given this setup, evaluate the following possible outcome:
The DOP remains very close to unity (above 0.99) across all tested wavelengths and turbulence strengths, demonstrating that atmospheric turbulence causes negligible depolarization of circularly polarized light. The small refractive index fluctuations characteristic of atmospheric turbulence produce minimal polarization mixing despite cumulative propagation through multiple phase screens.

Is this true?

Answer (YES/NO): YES